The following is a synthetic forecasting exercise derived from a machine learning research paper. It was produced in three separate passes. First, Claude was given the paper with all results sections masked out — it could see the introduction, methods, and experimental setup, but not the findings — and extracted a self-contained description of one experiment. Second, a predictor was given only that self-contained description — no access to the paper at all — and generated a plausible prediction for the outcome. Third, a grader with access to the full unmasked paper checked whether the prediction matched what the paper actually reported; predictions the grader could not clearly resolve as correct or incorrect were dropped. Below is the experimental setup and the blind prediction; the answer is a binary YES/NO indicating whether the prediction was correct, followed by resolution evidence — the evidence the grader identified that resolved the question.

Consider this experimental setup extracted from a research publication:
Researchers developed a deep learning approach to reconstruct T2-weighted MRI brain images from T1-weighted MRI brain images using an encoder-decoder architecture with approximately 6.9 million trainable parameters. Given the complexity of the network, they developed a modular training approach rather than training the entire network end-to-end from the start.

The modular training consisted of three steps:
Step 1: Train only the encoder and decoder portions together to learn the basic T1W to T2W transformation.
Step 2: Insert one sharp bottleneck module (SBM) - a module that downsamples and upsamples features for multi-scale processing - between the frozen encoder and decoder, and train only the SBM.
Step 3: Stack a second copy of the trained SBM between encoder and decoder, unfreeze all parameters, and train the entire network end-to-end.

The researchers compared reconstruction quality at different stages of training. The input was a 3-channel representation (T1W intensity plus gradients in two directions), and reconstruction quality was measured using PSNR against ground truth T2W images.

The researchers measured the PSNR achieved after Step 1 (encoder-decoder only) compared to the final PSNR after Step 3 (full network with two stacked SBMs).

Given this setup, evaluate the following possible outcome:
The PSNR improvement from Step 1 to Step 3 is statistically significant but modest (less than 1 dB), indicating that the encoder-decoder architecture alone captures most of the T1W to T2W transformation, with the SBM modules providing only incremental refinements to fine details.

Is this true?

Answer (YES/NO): YES